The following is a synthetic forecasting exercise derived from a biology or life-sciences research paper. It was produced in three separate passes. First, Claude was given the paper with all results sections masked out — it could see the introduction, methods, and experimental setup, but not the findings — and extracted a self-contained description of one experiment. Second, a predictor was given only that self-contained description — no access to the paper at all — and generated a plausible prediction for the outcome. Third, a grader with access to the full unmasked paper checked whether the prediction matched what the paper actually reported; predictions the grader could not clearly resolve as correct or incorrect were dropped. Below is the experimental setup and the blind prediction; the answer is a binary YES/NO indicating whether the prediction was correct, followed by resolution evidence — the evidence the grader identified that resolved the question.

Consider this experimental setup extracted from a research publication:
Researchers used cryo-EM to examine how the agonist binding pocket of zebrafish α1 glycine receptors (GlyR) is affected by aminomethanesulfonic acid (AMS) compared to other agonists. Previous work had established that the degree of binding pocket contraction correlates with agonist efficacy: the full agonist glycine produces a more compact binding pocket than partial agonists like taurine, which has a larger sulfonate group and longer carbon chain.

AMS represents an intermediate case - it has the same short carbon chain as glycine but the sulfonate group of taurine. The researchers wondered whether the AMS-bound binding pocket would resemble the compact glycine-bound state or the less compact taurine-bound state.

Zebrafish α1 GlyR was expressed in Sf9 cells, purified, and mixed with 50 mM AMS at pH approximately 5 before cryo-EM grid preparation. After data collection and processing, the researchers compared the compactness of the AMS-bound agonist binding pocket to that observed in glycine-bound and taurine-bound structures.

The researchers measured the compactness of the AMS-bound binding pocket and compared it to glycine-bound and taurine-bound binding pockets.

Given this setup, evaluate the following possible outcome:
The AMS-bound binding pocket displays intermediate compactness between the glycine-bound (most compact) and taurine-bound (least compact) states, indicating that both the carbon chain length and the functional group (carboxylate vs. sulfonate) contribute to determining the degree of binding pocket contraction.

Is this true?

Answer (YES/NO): NO